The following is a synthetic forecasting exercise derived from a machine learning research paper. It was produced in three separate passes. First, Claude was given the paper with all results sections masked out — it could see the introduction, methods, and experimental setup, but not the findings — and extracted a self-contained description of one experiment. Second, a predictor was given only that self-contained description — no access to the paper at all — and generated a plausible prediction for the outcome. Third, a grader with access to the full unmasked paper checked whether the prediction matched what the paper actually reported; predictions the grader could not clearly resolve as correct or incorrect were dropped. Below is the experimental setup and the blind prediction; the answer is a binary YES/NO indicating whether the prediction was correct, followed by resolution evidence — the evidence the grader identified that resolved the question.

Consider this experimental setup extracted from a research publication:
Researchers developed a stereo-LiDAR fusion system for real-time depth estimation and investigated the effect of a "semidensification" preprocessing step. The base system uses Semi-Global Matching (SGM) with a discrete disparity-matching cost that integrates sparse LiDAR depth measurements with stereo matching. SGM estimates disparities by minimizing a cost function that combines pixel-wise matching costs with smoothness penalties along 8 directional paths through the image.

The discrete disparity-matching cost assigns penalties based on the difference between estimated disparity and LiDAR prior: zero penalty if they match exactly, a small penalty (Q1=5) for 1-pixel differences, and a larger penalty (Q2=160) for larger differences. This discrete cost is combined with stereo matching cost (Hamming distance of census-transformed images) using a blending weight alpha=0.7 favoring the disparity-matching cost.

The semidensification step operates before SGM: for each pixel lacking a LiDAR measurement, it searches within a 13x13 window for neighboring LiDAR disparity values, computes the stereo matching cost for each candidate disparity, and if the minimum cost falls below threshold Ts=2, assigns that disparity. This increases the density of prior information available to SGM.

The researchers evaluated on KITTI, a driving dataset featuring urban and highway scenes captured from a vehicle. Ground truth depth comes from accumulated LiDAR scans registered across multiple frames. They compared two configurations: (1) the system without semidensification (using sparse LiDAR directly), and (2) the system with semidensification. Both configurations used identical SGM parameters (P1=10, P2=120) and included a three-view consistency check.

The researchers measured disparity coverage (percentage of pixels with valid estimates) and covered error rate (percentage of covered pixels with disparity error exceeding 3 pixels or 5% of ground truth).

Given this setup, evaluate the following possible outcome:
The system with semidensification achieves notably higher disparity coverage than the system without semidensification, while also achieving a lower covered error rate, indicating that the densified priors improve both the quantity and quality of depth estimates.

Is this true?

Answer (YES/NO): YES